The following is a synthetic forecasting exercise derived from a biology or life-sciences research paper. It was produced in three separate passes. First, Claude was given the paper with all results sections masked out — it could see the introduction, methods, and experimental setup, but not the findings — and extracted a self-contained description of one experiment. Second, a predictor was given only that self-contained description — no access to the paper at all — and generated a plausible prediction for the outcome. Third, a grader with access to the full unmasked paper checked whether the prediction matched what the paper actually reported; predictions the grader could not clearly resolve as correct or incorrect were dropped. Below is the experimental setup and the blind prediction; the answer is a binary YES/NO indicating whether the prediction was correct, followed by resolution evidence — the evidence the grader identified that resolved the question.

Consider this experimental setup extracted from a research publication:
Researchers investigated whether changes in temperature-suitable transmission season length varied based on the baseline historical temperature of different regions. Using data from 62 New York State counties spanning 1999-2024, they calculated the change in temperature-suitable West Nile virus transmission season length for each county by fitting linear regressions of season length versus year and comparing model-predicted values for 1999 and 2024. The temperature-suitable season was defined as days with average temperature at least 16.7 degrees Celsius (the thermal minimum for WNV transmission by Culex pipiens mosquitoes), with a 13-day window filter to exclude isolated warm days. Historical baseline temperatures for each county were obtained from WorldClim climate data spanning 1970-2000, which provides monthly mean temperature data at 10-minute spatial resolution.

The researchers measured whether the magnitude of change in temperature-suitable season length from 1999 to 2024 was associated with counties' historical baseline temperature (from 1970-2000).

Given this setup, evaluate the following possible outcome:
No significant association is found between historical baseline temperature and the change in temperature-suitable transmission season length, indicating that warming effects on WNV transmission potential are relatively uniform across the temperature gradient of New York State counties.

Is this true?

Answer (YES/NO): NO